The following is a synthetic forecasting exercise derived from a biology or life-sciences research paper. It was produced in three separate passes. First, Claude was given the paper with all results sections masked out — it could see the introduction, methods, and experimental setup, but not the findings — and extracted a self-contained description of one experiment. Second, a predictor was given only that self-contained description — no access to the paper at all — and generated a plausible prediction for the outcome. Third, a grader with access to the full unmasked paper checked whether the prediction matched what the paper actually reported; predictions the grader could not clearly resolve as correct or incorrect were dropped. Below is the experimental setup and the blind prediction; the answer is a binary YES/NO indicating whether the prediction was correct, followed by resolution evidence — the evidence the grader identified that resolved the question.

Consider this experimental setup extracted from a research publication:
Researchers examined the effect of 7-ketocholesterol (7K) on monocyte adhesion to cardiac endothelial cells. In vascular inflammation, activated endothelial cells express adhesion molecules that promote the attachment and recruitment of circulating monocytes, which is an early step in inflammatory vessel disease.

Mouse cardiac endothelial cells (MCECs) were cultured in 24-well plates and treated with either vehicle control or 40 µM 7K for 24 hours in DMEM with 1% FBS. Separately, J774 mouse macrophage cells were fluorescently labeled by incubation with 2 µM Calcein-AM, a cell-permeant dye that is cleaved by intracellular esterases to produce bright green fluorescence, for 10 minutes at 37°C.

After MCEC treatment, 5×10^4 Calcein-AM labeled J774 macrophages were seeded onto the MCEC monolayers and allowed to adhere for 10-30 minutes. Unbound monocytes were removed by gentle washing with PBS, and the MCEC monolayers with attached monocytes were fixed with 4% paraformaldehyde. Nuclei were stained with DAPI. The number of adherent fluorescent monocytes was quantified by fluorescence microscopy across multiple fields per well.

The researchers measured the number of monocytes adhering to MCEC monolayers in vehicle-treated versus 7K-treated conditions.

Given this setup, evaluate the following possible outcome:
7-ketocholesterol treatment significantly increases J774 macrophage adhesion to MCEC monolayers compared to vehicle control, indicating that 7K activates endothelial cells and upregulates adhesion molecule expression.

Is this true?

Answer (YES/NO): YES